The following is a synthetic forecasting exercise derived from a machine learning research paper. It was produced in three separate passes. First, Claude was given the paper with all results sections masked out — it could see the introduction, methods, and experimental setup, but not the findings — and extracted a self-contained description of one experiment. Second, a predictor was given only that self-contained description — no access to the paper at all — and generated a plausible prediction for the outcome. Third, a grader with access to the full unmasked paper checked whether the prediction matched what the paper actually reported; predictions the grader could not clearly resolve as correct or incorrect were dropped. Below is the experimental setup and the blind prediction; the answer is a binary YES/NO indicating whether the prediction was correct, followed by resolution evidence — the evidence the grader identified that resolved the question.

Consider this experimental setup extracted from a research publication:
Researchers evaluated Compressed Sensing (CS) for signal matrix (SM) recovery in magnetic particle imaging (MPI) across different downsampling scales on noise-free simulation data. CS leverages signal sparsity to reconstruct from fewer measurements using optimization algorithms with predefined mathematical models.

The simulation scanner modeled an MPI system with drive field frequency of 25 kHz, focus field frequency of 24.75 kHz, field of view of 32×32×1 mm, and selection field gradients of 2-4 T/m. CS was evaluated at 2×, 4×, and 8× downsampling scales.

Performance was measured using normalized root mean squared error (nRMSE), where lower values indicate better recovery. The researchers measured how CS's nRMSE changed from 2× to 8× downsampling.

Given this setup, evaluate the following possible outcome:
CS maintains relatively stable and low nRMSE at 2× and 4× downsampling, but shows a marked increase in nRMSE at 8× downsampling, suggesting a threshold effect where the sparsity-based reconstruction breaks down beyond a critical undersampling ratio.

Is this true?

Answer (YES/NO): NO